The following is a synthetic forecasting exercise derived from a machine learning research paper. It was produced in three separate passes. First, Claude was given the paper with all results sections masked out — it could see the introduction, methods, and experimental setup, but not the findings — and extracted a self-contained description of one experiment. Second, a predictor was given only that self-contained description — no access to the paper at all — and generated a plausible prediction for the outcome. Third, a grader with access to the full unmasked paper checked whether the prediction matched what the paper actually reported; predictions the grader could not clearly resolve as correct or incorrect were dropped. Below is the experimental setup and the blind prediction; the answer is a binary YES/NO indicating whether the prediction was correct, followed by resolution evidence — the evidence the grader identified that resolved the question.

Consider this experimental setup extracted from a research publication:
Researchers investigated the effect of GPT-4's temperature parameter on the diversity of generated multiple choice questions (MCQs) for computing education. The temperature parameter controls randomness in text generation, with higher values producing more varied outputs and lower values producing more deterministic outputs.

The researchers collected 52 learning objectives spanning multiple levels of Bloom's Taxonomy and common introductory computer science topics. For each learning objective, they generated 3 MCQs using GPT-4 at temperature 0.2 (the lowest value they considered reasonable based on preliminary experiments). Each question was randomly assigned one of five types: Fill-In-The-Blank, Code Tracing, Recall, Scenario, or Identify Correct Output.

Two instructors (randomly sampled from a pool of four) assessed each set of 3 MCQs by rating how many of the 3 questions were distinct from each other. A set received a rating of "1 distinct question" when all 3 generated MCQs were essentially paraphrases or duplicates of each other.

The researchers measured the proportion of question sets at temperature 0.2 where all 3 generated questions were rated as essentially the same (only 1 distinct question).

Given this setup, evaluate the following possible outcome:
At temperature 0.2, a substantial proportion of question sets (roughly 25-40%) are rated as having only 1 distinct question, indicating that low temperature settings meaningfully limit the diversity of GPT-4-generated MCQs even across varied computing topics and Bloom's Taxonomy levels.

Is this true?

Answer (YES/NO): YES